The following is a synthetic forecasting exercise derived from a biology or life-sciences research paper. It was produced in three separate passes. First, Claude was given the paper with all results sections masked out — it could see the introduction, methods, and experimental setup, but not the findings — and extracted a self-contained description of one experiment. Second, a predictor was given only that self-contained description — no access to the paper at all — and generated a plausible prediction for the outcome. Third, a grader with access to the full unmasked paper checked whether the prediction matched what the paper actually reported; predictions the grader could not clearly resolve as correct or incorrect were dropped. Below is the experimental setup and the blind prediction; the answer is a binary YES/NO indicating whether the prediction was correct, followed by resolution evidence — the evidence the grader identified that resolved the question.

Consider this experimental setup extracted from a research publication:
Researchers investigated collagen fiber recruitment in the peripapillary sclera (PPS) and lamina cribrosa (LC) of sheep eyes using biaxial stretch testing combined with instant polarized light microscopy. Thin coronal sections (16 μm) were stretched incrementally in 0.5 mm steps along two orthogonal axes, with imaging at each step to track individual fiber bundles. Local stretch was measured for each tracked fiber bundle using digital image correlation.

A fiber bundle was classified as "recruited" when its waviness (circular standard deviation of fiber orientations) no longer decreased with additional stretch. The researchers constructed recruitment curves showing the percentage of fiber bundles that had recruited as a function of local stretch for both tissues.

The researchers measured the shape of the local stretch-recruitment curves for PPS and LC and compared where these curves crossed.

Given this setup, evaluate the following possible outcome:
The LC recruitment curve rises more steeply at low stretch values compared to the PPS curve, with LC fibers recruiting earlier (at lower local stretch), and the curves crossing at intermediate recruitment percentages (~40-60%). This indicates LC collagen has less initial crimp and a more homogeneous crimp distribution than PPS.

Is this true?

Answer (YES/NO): NO